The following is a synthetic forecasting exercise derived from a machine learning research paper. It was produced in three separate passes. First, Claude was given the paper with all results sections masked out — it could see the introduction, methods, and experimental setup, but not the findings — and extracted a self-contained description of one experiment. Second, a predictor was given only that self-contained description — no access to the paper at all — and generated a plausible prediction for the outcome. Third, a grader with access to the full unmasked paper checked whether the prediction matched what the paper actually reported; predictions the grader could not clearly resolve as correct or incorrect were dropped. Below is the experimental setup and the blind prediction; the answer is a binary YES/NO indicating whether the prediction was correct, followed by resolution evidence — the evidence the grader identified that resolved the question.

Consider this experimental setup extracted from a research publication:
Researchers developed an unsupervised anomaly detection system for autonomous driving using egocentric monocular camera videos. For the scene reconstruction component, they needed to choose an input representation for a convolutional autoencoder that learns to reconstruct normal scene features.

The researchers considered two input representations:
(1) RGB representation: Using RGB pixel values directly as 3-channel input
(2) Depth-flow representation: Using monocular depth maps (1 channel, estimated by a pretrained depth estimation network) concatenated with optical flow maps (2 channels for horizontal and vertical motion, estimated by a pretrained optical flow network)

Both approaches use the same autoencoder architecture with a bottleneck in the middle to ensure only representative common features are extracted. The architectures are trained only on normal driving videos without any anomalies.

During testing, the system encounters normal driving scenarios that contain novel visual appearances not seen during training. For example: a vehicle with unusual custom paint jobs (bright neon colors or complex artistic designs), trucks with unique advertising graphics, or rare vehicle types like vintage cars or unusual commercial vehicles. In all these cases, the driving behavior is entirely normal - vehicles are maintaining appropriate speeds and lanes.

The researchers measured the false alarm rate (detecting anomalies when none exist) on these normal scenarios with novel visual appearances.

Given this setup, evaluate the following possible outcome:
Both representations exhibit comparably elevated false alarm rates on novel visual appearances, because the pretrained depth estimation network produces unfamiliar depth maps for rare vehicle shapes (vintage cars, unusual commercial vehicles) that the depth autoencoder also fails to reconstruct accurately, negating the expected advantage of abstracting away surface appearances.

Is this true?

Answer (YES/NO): NO